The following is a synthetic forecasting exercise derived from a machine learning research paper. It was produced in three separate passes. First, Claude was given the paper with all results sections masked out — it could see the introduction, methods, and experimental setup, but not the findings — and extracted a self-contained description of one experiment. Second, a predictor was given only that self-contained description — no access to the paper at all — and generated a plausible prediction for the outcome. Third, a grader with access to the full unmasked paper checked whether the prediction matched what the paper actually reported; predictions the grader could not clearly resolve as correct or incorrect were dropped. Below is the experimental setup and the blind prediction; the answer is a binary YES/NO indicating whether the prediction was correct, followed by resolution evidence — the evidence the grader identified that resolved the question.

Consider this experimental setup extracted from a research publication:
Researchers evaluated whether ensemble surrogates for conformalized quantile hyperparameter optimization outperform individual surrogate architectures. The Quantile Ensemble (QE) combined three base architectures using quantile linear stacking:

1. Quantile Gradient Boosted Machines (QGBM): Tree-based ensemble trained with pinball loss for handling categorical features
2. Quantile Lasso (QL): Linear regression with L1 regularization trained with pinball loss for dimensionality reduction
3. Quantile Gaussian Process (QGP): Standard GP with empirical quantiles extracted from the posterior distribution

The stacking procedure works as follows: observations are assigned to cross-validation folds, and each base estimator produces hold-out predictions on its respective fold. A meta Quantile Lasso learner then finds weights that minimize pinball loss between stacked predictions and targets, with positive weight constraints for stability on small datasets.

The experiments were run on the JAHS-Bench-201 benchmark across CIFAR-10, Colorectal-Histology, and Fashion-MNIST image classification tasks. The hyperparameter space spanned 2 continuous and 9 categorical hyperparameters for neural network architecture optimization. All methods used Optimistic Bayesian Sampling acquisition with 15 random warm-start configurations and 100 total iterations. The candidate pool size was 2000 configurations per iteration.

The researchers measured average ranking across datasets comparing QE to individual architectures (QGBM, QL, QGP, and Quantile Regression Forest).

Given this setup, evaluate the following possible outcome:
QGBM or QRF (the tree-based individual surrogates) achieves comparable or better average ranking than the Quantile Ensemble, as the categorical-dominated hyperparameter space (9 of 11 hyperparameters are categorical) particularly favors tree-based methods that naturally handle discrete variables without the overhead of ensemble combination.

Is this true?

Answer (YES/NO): NO